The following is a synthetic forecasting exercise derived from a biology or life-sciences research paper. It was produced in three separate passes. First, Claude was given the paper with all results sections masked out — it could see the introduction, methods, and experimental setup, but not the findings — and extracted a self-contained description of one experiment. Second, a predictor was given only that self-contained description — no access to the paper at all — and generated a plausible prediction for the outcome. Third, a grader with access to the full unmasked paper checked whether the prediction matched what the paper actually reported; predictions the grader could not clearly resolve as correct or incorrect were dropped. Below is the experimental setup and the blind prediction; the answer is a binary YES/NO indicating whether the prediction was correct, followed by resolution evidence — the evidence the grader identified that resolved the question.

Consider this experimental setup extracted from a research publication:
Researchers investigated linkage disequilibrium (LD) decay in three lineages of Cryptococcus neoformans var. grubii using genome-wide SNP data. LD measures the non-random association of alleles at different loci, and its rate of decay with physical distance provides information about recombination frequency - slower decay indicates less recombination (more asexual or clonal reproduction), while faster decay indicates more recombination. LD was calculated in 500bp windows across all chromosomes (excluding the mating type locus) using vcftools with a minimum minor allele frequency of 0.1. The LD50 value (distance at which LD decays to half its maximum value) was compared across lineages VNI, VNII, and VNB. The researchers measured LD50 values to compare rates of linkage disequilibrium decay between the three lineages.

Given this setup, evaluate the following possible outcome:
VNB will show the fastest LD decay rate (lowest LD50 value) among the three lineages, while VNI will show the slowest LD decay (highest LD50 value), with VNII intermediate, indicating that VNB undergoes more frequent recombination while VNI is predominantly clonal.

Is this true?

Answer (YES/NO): NO